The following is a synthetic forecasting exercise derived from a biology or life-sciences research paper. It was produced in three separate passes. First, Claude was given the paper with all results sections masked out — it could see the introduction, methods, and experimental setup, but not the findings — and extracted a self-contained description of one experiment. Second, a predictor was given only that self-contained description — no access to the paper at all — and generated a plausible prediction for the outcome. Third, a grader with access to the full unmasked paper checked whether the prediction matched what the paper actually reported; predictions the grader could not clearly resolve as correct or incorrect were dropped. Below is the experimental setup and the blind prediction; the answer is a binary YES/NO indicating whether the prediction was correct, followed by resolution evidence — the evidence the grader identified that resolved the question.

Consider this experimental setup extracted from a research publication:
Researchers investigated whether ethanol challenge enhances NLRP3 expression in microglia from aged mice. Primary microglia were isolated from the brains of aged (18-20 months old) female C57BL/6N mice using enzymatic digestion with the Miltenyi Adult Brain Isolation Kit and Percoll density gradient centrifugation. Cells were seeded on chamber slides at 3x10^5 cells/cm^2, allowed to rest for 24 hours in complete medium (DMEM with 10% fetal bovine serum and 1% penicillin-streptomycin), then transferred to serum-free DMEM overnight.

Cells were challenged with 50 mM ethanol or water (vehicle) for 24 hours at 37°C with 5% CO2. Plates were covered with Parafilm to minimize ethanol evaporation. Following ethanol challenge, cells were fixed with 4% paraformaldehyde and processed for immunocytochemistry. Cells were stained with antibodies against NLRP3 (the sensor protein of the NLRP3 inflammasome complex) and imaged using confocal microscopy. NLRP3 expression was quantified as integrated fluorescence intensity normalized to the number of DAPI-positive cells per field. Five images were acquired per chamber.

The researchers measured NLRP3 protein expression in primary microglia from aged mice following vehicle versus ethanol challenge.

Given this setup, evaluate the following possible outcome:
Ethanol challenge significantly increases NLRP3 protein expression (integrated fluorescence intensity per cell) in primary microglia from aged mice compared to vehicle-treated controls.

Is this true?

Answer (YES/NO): YES